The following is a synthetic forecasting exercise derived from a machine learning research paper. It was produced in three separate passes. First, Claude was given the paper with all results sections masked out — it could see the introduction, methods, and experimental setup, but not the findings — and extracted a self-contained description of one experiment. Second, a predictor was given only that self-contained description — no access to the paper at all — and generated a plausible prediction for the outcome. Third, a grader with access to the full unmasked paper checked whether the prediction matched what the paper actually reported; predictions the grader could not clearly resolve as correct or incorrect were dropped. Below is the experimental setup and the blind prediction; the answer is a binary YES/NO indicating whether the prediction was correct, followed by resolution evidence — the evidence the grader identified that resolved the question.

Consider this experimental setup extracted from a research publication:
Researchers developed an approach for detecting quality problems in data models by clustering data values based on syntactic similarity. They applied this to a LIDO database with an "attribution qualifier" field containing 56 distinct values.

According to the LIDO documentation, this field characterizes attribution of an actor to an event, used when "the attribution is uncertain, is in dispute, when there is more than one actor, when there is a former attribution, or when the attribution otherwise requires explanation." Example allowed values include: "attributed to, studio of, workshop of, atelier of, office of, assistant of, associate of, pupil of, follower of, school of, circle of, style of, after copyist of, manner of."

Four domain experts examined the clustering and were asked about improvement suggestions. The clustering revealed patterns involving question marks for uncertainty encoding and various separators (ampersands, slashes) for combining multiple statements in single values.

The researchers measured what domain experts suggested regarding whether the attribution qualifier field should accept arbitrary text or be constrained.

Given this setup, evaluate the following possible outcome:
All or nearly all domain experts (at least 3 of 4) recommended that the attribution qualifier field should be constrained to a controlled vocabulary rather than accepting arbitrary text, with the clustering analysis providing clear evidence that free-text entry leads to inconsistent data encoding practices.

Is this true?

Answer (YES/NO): YES